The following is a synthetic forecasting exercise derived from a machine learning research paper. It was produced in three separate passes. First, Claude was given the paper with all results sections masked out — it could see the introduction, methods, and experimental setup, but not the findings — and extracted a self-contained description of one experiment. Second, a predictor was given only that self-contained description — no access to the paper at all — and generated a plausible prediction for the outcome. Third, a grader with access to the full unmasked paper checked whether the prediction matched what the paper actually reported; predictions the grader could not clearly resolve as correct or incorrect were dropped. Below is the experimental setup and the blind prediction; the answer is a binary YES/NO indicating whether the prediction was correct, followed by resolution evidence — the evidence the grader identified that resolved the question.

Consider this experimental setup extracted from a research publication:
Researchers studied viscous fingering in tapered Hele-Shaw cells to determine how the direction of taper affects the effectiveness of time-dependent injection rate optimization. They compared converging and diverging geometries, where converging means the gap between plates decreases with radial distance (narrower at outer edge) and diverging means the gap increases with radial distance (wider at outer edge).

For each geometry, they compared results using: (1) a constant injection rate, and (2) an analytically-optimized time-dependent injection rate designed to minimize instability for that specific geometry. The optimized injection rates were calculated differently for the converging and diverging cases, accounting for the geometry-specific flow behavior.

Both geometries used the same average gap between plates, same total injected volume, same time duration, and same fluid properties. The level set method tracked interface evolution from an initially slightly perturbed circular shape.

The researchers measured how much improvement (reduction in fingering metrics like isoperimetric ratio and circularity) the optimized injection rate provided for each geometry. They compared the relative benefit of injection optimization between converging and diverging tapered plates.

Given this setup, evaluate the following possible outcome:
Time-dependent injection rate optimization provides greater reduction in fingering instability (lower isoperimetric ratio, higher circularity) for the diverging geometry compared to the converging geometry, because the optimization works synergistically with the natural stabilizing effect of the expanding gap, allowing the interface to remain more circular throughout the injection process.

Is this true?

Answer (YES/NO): NO